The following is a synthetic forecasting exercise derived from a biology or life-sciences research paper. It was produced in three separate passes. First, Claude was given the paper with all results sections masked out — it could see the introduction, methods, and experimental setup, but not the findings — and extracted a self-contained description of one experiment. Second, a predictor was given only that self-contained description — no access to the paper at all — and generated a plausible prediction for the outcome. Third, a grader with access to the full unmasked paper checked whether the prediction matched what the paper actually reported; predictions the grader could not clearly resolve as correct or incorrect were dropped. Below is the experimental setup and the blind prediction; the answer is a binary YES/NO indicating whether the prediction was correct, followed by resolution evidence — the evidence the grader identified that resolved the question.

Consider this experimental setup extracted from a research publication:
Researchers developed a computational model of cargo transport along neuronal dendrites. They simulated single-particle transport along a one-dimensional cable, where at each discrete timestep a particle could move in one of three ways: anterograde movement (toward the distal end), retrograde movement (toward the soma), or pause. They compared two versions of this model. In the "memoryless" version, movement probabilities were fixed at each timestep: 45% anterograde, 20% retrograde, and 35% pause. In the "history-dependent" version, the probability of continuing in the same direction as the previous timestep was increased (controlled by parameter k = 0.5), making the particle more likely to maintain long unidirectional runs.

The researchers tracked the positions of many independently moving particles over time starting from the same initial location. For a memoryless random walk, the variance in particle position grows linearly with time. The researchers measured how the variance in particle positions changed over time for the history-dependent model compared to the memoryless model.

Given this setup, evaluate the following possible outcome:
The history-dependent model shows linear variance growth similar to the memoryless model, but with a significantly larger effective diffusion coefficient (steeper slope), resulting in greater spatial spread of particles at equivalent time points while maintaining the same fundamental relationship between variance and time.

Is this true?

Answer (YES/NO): YES